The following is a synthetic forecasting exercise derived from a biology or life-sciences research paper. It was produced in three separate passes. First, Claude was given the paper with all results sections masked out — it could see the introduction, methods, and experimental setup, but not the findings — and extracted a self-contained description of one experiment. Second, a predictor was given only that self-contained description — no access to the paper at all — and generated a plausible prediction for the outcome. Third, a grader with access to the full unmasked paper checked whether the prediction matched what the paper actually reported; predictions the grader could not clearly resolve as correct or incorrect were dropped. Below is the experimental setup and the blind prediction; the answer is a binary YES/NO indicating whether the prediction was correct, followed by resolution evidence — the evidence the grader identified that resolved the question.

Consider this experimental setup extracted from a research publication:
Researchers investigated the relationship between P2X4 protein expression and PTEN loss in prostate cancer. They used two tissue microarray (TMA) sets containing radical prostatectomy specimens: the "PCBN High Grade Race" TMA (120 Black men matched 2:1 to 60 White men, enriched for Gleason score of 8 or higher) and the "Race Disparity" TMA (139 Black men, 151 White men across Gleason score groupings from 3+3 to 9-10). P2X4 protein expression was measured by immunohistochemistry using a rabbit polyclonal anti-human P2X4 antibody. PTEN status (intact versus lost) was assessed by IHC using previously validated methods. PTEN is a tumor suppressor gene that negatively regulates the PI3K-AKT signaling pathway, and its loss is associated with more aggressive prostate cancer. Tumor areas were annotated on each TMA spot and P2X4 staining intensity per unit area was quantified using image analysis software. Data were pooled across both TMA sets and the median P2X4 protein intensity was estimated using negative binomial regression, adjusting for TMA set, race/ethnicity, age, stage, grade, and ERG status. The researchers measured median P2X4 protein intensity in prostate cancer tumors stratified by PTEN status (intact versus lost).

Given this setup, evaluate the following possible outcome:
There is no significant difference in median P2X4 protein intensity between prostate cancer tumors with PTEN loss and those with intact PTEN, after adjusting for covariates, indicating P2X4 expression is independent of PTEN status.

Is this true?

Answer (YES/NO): NO